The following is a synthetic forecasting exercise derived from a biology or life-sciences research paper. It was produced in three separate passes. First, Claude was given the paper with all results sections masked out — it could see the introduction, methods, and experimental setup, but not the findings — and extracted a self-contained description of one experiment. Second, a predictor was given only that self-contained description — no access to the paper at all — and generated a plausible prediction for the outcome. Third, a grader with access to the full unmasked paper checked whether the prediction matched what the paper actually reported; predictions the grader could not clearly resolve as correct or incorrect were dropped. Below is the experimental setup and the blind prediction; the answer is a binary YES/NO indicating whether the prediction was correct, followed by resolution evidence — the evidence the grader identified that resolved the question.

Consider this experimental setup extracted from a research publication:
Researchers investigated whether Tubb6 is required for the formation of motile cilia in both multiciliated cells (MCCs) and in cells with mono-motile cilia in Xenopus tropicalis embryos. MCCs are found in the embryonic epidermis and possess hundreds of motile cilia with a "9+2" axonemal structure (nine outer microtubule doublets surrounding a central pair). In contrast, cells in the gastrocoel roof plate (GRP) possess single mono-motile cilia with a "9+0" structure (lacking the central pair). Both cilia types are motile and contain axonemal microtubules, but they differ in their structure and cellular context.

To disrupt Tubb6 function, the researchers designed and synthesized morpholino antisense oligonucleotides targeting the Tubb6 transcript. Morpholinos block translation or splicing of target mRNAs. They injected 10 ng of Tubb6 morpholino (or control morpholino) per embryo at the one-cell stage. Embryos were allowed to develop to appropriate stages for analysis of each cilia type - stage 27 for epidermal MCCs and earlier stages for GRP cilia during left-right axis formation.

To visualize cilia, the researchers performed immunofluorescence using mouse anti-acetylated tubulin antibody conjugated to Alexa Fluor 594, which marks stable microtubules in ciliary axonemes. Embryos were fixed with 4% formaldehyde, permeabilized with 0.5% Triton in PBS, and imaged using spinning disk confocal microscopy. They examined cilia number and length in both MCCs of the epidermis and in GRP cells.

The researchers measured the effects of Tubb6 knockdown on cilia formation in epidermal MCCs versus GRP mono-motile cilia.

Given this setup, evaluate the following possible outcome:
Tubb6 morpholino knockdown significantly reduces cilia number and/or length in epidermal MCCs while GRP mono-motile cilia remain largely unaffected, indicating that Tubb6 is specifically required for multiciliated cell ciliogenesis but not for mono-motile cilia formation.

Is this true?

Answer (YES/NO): YES